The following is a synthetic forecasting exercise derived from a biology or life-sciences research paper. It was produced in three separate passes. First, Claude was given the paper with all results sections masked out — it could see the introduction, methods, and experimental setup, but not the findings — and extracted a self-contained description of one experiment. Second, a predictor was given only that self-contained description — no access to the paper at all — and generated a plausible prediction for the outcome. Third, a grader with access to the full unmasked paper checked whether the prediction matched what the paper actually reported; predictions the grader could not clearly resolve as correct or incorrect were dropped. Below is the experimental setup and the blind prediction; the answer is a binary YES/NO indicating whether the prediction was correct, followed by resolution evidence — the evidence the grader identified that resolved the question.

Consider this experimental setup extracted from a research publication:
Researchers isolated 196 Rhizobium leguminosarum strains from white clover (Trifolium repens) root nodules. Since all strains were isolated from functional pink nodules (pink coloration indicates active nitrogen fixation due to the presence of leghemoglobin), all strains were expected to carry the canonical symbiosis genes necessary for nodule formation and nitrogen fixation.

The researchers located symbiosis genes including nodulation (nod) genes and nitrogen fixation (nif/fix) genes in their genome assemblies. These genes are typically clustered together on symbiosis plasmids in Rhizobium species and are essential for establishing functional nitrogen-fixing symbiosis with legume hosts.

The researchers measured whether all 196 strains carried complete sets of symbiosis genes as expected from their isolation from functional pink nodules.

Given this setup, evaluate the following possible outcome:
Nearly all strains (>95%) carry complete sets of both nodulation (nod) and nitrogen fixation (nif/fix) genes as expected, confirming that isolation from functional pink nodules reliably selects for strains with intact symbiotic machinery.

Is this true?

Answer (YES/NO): YES